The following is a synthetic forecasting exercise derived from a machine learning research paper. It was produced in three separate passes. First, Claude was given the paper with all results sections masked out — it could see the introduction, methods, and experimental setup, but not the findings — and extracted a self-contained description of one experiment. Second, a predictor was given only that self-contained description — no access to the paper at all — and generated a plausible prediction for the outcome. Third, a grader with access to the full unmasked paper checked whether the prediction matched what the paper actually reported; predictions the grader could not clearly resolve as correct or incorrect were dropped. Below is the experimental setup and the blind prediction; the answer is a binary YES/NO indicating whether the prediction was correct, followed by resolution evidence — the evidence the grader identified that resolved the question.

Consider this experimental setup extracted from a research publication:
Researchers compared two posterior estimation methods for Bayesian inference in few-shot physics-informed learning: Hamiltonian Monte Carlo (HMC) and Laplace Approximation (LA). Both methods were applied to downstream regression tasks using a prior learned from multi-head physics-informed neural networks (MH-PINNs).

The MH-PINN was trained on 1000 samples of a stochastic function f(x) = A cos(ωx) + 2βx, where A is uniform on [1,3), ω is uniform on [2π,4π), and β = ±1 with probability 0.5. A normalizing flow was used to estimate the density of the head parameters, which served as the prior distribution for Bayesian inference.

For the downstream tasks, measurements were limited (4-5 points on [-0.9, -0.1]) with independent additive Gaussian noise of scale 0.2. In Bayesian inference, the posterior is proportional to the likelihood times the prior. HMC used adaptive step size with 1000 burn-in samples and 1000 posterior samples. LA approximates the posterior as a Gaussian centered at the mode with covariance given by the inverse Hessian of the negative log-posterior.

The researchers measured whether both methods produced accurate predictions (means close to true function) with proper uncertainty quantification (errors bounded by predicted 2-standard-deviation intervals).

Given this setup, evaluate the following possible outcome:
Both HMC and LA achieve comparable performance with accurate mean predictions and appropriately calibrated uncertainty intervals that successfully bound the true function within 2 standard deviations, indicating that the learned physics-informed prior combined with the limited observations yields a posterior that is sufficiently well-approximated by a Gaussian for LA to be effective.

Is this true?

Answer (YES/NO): YES